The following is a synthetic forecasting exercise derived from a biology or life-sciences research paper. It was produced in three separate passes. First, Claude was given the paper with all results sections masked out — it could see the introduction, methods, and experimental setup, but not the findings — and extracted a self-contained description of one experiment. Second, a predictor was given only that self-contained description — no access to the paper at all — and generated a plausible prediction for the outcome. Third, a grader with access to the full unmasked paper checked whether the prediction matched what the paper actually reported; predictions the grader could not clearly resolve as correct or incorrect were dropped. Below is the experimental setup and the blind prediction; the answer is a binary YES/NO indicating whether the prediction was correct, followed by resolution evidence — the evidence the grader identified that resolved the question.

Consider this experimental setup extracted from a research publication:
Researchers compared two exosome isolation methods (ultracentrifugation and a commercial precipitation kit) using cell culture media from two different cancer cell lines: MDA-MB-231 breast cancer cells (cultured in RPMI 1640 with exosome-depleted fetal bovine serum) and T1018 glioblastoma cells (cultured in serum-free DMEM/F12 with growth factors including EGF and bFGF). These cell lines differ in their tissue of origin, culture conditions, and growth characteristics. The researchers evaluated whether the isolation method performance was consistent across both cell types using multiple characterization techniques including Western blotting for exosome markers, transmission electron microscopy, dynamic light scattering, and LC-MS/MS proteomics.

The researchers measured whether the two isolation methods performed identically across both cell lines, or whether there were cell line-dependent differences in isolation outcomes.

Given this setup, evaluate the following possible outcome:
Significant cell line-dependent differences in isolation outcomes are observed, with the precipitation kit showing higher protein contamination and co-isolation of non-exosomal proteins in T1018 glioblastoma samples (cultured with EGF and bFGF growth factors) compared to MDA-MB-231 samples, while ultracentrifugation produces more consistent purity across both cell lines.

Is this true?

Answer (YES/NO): NO